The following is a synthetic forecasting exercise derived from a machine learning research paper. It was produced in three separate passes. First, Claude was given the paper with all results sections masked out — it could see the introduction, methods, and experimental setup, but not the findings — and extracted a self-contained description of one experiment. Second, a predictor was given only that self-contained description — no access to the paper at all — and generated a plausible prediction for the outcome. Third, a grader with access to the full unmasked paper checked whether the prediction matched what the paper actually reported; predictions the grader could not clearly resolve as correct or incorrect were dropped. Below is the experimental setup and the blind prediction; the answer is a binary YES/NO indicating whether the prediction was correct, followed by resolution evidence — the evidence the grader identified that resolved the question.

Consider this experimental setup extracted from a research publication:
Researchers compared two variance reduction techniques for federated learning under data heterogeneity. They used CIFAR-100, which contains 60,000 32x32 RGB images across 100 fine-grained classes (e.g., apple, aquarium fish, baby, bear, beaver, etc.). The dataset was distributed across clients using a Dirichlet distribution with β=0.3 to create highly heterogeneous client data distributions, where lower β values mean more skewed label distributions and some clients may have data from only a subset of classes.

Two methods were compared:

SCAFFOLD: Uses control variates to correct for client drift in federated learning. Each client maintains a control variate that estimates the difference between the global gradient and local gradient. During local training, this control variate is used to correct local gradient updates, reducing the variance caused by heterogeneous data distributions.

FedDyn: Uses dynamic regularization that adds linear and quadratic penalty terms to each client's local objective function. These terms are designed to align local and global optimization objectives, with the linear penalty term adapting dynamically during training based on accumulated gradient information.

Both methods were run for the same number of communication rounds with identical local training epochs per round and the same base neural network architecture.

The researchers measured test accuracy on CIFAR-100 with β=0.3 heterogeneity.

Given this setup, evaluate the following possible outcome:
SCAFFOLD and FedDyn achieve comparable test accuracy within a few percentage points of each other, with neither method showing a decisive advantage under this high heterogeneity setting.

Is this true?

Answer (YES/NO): NO